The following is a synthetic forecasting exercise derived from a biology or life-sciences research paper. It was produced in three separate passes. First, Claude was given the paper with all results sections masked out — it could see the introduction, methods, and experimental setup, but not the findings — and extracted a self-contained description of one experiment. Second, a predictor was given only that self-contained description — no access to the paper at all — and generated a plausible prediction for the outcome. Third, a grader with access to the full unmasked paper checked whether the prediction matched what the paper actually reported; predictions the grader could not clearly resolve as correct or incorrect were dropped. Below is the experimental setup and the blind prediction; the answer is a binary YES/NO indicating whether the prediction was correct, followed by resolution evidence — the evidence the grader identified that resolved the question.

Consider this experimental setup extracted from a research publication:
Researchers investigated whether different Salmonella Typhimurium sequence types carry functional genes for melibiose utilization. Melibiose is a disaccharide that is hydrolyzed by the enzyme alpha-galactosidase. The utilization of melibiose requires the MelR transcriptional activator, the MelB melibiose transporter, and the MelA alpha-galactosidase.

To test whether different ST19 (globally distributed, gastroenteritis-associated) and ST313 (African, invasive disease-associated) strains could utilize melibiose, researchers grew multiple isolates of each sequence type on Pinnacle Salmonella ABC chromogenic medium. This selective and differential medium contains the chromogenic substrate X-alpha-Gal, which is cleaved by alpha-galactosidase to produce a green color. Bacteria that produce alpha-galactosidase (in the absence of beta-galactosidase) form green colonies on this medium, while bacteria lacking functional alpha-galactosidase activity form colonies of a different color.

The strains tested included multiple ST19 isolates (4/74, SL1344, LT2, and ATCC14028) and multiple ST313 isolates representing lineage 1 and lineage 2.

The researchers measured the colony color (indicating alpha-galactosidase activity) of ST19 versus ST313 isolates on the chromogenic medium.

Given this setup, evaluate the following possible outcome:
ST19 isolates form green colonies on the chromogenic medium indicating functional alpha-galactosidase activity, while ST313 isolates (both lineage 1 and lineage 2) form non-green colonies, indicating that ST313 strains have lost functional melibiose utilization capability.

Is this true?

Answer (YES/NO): NO